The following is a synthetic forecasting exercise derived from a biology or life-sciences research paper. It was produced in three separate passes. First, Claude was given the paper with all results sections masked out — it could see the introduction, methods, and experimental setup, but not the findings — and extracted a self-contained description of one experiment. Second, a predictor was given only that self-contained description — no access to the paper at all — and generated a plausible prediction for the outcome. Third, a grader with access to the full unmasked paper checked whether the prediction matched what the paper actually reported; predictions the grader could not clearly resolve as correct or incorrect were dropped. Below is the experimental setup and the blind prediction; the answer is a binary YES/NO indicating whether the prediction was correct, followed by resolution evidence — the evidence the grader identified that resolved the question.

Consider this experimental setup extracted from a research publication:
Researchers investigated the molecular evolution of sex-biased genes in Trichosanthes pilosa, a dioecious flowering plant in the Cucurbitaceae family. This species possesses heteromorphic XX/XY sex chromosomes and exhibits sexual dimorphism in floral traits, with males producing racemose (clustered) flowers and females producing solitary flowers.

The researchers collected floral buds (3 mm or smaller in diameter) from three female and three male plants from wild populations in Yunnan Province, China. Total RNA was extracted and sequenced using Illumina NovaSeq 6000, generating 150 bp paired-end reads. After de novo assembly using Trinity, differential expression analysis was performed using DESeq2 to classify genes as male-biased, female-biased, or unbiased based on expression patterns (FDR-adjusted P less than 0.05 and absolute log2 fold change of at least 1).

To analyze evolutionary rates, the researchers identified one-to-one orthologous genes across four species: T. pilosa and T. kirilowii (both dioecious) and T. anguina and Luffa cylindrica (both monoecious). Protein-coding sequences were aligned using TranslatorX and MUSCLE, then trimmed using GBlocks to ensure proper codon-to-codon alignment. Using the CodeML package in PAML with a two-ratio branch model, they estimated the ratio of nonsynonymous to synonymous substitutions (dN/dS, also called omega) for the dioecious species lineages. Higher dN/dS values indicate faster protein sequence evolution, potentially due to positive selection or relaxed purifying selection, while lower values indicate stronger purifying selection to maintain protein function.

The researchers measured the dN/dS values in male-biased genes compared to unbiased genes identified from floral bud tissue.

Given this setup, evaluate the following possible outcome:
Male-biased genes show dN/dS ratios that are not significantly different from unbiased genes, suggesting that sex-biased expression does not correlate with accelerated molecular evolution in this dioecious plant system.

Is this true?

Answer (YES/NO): NO